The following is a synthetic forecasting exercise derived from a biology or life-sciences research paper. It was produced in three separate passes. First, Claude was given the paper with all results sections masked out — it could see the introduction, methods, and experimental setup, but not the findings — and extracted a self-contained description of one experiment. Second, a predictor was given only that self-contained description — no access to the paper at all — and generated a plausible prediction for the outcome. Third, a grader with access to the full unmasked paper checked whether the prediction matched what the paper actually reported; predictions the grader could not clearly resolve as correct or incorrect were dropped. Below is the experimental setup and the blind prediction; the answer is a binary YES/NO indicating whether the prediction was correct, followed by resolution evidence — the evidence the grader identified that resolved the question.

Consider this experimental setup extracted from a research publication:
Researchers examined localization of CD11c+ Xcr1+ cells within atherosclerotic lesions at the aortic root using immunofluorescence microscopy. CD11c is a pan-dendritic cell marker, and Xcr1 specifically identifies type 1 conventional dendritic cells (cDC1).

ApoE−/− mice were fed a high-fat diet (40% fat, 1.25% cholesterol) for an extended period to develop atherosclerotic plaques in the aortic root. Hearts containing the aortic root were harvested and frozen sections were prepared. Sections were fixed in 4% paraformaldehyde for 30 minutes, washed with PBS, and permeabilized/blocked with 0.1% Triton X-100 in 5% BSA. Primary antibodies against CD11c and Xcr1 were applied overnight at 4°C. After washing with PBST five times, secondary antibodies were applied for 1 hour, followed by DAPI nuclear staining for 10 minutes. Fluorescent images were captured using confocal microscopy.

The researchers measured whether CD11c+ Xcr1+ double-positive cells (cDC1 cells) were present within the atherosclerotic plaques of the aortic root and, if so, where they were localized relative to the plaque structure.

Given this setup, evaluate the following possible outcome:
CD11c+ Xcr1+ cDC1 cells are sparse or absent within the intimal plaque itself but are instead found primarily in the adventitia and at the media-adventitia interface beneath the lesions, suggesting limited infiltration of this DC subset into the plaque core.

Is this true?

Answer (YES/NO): NO